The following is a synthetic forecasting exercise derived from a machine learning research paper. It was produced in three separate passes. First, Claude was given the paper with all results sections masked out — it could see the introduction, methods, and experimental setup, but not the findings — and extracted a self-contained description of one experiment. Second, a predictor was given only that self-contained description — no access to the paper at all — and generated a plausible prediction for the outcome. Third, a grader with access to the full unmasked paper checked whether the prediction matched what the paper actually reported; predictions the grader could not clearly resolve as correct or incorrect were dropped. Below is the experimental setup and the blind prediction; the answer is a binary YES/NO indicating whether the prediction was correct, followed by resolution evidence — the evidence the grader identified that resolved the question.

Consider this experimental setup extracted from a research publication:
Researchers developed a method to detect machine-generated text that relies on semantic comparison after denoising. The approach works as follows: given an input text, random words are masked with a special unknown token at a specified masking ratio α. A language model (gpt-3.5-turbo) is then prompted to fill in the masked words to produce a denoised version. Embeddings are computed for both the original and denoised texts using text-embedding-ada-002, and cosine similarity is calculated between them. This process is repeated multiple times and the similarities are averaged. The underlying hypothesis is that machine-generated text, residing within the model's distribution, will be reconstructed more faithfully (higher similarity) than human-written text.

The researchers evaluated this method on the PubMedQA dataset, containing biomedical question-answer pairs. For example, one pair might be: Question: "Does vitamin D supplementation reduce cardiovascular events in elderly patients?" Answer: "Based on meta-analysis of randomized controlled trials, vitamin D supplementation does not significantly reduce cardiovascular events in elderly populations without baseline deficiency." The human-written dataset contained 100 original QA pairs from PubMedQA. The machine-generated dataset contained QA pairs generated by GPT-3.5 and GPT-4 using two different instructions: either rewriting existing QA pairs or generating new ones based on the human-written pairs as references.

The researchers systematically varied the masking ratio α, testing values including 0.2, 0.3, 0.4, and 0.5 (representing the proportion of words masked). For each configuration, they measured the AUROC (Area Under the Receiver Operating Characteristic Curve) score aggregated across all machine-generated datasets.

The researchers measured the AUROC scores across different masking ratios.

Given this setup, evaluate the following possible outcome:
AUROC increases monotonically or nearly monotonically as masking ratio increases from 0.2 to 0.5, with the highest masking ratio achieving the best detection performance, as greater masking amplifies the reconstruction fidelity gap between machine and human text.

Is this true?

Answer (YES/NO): NO